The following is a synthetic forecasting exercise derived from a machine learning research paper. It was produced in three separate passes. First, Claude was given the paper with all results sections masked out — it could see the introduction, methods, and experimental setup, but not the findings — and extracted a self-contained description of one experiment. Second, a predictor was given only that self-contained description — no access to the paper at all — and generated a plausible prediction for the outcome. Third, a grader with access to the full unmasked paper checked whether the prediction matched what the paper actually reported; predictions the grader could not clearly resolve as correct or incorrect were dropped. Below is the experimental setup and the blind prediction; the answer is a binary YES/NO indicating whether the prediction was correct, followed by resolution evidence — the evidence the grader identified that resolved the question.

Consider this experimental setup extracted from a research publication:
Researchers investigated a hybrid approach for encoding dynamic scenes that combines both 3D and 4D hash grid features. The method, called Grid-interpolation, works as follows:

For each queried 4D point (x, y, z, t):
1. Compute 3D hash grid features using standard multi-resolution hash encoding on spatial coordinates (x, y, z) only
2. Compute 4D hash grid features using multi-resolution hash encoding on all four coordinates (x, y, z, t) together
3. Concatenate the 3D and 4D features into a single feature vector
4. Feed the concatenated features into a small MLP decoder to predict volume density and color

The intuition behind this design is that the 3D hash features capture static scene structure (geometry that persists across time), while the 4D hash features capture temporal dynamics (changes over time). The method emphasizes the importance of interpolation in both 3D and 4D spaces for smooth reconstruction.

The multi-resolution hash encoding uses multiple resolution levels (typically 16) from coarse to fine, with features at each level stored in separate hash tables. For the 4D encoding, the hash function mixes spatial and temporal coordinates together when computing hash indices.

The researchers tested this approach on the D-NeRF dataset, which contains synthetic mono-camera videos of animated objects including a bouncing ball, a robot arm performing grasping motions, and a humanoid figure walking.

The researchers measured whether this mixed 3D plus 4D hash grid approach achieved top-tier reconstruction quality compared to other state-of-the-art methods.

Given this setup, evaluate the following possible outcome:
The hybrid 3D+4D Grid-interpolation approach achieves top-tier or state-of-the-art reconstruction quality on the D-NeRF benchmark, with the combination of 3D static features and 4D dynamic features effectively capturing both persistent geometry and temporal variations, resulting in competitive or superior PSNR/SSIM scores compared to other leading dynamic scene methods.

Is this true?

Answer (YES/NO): NO